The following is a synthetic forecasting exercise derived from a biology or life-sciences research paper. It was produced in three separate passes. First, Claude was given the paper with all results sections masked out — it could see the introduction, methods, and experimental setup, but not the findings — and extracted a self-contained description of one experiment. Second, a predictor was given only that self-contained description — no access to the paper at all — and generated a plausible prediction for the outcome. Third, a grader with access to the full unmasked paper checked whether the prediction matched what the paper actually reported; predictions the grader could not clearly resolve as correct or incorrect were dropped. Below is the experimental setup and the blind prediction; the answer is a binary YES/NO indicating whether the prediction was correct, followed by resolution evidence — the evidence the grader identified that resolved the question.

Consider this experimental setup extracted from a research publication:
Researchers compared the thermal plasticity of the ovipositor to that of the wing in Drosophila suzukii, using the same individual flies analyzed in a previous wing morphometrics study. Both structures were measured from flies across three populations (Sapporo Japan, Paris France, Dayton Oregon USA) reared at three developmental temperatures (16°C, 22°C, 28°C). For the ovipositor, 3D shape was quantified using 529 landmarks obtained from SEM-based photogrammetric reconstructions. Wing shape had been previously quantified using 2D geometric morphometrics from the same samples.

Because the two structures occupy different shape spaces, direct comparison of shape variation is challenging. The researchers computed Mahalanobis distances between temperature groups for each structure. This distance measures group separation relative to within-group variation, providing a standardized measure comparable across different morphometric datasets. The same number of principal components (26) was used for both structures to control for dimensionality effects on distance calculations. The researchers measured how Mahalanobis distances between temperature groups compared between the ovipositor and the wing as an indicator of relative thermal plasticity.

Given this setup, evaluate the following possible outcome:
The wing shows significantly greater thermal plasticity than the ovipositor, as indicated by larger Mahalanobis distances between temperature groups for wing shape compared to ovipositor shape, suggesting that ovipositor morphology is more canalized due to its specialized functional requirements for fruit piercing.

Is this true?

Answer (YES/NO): YES